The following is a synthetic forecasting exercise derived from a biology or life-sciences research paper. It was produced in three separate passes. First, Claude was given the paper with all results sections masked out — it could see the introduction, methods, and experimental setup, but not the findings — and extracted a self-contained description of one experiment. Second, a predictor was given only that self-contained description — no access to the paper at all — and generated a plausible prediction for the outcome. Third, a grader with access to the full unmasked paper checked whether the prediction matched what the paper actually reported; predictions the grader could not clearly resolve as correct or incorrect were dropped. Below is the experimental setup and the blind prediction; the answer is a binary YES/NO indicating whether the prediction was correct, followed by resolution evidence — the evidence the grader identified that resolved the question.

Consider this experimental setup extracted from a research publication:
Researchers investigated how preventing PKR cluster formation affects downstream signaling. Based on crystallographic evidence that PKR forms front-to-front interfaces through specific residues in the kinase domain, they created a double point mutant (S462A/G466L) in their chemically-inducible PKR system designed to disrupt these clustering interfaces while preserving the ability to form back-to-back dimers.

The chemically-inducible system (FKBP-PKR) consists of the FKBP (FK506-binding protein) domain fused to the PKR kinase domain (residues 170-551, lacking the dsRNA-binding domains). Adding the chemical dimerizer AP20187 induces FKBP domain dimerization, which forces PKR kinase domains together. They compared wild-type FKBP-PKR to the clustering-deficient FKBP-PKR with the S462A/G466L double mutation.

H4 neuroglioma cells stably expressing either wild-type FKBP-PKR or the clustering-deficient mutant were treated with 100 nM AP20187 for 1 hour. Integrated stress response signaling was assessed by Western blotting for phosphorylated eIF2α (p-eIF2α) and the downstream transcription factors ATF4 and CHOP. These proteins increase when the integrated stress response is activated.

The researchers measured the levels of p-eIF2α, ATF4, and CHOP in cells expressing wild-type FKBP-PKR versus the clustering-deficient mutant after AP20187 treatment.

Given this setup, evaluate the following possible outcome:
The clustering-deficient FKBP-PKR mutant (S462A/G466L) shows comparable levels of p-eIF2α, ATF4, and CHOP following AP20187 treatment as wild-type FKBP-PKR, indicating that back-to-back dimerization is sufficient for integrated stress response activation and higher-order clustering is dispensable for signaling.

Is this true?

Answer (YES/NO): NO